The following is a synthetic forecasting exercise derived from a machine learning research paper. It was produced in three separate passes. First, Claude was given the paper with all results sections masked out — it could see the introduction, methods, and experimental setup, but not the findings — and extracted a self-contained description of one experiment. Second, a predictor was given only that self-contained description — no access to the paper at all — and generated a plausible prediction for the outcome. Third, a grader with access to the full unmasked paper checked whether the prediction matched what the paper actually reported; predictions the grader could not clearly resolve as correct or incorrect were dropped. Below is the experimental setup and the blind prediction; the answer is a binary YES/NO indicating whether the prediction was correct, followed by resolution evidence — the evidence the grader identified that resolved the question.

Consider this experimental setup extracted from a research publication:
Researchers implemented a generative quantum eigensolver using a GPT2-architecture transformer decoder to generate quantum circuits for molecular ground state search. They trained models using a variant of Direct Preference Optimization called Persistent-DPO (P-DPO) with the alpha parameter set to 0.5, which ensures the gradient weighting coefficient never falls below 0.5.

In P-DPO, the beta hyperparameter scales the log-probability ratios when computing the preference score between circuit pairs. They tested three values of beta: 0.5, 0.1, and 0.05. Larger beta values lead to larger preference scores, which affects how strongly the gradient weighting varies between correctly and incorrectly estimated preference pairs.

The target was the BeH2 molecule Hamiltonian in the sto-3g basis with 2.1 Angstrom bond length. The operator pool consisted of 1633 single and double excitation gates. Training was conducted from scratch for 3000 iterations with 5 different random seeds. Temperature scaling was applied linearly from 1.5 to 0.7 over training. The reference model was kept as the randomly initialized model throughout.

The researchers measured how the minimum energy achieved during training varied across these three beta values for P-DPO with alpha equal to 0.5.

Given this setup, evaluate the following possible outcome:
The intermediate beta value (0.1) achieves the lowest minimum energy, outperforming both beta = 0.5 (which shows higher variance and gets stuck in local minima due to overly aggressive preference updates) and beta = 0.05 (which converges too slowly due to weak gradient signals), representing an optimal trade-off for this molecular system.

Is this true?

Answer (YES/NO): NO